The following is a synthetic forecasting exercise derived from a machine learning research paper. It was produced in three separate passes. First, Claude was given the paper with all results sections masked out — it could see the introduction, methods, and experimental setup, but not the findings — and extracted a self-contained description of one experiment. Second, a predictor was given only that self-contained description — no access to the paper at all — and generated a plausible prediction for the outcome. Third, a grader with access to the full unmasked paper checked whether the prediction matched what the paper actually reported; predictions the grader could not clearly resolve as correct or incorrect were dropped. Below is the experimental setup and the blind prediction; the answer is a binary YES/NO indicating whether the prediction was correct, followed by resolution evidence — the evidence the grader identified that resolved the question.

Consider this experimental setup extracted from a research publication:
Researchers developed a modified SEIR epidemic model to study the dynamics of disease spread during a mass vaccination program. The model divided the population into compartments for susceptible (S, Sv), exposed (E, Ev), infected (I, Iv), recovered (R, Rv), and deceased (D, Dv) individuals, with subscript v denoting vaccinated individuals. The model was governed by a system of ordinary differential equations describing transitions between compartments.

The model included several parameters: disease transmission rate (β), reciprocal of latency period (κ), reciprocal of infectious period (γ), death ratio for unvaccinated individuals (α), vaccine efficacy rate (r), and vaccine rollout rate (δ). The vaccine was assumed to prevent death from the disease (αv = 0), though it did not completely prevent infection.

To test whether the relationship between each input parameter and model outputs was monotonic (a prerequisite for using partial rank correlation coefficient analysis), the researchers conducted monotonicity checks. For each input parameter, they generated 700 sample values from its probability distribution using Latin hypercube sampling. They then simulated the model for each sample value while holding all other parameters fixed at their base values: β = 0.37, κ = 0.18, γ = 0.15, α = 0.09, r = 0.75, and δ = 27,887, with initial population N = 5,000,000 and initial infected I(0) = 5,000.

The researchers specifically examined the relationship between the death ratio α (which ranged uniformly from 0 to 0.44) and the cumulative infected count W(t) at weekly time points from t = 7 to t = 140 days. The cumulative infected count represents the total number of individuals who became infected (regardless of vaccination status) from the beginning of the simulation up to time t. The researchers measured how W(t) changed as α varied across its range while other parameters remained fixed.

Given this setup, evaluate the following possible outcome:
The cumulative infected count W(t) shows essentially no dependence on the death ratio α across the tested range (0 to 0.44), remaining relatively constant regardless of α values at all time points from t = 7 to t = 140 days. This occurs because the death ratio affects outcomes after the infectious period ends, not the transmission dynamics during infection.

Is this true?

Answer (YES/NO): YES